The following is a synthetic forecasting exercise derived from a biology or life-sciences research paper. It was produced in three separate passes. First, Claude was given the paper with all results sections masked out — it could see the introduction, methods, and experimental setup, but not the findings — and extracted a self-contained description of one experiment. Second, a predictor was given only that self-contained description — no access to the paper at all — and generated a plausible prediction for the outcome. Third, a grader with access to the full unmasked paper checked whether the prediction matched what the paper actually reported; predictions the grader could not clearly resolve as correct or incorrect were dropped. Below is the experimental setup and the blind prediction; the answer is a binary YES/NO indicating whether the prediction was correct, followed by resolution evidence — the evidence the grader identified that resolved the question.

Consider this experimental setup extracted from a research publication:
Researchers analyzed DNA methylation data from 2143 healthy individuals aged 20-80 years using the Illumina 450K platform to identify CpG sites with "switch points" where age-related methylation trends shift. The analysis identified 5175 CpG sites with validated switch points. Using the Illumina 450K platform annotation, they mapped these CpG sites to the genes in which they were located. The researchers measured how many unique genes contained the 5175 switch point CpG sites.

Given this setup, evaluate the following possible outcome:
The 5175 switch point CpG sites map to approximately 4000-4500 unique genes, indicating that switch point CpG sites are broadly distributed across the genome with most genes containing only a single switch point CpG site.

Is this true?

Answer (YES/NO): NO